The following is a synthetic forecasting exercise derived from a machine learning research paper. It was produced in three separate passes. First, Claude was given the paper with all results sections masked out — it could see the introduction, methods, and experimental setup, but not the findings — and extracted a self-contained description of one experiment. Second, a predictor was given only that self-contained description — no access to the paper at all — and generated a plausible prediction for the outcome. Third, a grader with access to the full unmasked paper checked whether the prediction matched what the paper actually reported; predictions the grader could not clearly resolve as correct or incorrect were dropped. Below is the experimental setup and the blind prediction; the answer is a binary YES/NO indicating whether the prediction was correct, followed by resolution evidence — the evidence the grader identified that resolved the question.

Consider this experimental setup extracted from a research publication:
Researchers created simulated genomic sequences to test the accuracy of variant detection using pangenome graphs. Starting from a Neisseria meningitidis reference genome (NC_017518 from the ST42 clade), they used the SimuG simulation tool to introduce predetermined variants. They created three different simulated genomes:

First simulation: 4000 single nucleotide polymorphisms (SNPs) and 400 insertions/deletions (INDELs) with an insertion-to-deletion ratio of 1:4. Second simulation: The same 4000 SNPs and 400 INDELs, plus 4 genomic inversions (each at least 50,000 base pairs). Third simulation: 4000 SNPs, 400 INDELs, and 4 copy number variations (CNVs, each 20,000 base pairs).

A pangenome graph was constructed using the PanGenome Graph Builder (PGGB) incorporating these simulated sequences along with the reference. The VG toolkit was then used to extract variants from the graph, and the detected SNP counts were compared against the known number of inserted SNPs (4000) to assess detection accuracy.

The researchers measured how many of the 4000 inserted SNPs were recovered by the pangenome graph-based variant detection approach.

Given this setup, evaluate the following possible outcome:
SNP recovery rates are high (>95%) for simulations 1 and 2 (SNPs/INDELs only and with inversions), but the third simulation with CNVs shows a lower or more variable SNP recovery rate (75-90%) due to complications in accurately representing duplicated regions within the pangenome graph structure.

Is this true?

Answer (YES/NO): NO